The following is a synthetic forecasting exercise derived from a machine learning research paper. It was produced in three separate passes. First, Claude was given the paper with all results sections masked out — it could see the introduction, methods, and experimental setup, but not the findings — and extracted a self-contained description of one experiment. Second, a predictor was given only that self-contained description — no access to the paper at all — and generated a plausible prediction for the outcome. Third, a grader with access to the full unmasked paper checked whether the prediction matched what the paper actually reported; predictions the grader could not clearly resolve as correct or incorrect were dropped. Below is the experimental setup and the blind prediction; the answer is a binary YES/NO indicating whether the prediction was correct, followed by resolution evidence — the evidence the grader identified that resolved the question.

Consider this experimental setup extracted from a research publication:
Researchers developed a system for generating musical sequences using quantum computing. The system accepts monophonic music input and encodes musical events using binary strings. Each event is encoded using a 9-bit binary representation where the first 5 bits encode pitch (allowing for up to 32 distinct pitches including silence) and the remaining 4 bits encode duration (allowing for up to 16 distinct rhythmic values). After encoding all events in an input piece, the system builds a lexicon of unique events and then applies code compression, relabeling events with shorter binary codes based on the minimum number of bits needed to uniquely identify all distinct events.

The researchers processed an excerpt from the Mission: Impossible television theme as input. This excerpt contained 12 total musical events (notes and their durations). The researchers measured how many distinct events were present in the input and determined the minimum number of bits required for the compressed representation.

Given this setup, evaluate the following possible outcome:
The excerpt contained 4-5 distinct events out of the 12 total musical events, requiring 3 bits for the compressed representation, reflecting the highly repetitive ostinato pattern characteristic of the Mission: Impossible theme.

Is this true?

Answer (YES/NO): NO